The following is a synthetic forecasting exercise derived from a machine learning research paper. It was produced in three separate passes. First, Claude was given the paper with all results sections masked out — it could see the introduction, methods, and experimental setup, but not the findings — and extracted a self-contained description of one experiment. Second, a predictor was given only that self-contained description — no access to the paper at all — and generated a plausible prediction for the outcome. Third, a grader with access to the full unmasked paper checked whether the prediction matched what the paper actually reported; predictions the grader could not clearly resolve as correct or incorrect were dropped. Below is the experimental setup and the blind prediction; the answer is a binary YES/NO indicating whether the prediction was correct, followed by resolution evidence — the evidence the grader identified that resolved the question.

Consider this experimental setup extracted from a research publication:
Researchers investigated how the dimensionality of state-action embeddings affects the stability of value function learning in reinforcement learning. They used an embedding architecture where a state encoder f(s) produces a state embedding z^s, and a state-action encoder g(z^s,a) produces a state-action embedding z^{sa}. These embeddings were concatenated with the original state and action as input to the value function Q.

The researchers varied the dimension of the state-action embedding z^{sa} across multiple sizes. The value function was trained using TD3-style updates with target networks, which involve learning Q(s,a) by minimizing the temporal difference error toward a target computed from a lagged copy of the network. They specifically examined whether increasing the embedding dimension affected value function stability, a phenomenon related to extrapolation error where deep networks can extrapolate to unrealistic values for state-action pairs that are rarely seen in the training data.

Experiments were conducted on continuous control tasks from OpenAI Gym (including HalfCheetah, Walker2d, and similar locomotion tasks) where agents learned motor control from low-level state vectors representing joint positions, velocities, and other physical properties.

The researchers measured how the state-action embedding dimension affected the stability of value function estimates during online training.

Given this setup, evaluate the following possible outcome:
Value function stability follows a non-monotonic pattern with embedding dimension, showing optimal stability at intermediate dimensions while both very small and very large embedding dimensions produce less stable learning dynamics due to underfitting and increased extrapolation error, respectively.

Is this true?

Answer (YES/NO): NO